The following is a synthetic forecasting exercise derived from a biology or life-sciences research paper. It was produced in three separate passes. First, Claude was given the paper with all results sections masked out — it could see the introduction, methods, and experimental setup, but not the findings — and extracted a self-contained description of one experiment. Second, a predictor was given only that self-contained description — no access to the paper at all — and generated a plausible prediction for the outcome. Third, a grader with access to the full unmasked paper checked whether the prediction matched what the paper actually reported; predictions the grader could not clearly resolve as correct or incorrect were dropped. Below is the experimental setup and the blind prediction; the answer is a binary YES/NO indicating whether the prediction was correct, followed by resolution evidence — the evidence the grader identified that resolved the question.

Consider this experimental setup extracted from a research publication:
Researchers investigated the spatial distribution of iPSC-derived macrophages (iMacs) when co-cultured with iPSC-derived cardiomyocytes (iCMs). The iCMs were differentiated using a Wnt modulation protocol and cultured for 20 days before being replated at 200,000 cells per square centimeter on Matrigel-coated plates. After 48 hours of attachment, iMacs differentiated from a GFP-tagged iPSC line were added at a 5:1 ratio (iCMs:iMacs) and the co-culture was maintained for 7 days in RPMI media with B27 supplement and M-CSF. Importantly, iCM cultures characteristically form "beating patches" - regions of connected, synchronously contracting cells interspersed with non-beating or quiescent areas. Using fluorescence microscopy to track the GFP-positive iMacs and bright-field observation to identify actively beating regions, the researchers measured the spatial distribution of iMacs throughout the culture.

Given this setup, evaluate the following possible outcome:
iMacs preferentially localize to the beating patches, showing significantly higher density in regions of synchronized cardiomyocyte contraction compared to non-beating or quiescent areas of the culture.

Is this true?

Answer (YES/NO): YES